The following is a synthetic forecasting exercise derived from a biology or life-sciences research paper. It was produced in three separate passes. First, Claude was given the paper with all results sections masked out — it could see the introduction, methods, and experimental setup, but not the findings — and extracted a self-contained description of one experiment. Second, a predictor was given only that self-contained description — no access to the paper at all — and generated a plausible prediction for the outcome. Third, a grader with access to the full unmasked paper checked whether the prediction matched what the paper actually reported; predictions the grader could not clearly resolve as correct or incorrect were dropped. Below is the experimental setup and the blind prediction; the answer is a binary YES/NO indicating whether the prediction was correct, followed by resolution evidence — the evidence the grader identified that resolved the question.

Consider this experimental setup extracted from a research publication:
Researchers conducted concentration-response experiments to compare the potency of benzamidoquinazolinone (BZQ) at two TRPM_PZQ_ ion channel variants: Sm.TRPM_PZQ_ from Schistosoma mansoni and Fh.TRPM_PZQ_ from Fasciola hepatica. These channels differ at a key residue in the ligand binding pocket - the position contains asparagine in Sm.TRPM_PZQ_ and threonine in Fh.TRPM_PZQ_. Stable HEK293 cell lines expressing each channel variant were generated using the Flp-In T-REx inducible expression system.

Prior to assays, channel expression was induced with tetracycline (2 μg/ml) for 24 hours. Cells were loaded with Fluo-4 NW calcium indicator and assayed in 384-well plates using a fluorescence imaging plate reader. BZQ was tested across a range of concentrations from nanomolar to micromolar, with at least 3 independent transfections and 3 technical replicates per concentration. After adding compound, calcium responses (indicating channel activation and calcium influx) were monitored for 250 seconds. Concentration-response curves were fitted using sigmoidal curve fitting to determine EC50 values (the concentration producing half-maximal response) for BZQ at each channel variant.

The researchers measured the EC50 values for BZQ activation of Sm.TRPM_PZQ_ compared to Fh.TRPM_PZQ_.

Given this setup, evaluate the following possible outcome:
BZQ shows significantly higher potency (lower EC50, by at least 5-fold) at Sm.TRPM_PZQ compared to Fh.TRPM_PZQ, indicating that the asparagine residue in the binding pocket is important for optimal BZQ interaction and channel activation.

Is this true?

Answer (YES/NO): NO